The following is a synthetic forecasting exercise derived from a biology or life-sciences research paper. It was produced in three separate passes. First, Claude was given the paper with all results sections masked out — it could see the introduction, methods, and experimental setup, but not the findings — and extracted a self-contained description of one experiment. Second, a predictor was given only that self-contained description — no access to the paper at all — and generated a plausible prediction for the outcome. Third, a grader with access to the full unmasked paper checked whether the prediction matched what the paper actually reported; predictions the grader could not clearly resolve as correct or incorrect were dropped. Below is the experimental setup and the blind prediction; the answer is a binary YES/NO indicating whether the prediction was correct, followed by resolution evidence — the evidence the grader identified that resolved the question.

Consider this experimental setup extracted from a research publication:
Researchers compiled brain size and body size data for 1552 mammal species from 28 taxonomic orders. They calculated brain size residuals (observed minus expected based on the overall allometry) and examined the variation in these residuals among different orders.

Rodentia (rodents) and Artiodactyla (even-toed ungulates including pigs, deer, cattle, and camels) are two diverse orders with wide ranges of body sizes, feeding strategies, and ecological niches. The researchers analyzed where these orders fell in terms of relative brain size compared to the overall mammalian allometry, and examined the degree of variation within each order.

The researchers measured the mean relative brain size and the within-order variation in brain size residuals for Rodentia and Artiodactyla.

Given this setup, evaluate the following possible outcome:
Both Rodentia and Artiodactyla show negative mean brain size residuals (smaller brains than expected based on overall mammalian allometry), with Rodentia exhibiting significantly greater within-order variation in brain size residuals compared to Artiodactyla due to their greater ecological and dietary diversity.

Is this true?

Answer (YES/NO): NO